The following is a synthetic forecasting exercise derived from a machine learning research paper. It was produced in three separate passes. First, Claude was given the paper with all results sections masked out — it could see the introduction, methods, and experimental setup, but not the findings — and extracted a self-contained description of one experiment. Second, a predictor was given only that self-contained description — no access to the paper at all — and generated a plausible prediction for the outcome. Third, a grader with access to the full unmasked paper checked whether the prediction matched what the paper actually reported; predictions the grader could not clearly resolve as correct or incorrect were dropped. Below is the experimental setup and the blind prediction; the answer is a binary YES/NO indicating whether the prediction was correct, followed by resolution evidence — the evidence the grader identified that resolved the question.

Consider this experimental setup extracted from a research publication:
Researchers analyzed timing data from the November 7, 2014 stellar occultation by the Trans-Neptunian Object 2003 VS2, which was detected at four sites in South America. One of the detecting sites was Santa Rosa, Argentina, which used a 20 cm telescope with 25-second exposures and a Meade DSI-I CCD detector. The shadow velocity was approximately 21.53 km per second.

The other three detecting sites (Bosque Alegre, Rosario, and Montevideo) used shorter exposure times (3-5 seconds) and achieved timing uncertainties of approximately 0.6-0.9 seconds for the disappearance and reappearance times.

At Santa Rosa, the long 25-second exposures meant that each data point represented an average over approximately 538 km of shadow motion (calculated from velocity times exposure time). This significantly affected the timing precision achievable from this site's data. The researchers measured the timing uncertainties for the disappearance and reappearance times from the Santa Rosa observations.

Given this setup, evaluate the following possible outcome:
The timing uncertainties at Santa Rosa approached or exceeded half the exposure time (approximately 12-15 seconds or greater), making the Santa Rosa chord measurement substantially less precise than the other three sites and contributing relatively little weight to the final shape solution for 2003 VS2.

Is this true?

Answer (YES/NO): NO